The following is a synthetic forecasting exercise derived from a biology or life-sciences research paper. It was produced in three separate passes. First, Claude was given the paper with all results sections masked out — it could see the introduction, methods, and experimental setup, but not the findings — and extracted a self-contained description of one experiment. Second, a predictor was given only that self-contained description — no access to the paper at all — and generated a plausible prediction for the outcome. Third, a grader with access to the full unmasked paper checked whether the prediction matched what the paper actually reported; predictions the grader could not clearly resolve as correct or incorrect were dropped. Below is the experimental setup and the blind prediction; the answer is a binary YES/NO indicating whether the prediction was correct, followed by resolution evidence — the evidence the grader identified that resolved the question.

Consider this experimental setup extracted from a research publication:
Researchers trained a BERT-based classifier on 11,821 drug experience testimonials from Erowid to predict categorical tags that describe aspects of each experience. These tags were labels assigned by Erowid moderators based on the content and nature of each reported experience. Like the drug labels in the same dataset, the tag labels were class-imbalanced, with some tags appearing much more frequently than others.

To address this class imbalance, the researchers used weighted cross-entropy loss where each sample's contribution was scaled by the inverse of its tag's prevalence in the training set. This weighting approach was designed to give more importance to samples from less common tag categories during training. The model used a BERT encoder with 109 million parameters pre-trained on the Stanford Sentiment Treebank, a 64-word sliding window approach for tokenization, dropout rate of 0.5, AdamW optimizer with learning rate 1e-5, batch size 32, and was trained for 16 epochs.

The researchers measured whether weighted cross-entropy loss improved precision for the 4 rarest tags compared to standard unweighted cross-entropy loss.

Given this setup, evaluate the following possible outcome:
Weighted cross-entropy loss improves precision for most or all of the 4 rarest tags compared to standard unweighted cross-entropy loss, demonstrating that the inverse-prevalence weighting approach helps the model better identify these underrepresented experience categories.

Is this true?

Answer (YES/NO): NO